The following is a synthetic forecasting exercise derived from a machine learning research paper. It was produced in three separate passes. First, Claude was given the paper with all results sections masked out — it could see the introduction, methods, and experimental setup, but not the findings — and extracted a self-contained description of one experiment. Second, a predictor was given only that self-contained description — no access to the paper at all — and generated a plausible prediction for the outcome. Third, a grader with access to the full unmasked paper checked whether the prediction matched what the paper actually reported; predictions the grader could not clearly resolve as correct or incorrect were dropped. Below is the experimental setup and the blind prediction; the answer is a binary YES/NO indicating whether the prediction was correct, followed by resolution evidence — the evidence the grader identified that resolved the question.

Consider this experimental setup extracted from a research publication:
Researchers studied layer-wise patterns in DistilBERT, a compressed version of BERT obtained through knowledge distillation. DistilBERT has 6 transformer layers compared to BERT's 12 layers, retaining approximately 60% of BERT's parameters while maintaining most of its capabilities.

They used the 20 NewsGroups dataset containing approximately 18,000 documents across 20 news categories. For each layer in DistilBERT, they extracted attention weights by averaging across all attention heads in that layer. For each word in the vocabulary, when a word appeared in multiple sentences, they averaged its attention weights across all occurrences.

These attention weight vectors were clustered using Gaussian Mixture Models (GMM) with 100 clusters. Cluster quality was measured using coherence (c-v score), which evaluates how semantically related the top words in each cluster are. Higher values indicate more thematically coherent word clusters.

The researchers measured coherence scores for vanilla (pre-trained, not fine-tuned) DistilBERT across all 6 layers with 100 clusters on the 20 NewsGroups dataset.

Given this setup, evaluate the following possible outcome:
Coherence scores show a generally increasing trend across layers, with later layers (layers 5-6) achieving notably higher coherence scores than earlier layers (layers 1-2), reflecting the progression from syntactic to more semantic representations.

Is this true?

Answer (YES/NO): NO